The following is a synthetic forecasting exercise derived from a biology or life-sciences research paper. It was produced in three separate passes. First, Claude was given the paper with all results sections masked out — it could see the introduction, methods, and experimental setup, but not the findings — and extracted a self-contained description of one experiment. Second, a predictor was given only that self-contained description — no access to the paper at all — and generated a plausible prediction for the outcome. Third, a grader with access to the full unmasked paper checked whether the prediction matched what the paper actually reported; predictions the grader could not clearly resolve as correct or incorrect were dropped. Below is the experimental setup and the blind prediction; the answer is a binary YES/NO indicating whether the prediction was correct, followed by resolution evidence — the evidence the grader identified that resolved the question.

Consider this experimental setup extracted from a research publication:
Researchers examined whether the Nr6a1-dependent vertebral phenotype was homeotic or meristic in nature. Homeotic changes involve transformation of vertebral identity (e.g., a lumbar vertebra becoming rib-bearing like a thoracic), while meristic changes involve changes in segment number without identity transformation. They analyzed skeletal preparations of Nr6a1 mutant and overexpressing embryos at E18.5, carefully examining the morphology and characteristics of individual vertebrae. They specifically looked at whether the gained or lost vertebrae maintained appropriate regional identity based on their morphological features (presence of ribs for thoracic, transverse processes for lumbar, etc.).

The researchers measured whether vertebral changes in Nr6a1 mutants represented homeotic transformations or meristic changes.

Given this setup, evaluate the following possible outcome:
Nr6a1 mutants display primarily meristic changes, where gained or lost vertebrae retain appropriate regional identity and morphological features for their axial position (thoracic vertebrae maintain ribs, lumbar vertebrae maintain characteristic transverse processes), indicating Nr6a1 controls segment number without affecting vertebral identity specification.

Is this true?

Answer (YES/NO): NO